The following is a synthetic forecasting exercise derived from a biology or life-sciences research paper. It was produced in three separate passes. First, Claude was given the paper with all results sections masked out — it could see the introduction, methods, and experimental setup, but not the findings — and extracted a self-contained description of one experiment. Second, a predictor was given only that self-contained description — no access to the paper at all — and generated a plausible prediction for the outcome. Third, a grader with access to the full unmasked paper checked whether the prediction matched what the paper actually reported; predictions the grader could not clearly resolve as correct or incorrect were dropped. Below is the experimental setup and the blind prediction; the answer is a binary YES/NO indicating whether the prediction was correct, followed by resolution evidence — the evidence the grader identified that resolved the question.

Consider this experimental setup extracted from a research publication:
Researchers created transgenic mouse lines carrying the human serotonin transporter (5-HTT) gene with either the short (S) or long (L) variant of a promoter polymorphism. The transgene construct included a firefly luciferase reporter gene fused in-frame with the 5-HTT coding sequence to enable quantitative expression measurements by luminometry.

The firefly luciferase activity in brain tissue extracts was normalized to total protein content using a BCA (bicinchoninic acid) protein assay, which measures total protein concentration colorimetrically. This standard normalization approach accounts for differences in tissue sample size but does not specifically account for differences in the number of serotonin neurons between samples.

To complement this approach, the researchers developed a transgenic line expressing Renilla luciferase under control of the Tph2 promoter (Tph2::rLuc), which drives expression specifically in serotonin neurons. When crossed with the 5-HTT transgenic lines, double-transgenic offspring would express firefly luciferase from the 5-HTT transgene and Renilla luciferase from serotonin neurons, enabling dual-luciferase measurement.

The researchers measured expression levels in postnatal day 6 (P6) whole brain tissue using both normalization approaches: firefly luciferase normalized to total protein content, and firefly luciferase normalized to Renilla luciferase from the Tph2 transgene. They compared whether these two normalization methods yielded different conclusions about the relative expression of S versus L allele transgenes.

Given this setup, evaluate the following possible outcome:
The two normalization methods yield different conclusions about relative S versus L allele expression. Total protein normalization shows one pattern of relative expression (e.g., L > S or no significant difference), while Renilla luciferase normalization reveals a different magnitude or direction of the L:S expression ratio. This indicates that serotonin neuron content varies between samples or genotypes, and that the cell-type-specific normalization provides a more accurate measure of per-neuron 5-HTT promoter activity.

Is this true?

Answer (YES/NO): NO